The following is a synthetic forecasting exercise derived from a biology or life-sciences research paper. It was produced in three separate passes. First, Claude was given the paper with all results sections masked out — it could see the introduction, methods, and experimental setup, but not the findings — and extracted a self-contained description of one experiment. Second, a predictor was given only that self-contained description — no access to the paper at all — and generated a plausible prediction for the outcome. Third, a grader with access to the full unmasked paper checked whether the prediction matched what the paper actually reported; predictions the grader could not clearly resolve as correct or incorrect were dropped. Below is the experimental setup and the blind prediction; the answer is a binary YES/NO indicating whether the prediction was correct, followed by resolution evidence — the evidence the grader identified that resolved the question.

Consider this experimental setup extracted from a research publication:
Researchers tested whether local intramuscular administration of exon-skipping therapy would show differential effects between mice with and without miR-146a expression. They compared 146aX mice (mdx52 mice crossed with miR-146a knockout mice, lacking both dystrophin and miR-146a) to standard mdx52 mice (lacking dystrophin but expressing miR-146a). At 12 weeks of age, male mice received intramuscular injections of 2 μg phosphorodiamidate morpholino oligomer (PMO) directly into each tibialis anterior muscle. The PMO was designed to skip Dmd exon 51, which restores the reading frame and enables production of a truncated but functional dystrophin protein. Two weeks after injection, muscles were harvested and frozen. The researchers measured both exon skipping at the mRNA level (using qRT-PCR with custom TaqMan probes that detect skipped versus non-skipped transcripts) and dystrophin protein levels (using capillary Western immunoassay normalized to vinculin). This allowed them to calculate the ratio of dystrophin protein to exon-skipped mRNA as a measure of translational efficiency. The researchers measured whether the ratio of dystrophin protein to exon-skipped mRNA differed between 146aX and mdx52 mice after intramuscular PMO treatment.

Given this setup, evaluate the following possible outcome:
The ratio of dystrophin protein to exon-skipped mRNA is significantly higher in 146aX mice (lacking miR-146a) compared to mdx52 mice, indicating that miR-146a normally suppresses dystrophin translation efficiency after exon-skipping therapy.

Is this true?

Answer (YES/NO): YES